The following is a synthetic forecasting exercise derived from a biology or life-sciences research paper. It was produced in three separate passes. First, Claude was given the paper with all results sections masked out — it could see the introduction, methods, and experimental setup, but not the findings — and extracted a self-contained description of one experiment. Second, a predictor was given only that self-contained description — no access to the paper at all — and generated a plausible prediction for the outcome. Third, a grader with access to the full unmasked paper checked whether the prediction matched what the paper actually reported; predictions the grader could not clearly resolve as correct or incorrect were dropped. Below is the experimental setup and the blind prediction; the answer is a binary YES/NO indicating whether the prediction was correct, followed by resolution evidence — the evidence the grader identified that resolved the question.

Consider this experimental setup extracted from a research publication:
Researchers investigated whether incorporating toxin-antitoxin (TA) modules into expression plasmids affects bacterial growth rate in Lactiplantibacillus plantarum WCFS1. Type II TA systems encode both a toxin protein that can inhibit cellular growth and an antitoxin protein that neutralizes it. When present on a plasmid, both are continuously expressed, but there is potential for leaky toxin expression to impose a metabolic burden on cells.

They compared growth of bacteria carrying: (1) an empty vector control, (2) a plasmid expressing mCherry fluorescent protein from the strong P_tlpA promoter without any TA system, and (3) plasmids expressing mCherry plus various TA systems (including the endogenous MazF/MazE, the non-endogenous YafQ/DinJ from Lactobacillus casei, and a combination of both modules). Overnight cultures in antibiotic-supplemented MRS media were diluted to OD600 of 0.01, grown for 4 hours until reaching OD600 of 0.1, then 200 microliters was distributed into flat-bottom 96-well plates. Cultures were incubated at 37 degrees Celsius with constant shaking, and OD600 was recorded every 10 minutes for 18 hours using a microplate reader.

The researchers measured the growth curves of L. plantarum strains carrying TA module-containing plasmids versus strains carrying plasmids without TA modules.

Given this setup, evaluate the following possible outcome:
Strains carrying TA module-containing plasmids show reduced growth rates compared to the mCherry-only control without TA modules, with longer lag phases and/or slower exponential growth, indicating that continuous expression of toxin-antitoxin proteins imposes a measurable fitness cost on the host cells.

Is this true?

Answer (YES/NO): NO